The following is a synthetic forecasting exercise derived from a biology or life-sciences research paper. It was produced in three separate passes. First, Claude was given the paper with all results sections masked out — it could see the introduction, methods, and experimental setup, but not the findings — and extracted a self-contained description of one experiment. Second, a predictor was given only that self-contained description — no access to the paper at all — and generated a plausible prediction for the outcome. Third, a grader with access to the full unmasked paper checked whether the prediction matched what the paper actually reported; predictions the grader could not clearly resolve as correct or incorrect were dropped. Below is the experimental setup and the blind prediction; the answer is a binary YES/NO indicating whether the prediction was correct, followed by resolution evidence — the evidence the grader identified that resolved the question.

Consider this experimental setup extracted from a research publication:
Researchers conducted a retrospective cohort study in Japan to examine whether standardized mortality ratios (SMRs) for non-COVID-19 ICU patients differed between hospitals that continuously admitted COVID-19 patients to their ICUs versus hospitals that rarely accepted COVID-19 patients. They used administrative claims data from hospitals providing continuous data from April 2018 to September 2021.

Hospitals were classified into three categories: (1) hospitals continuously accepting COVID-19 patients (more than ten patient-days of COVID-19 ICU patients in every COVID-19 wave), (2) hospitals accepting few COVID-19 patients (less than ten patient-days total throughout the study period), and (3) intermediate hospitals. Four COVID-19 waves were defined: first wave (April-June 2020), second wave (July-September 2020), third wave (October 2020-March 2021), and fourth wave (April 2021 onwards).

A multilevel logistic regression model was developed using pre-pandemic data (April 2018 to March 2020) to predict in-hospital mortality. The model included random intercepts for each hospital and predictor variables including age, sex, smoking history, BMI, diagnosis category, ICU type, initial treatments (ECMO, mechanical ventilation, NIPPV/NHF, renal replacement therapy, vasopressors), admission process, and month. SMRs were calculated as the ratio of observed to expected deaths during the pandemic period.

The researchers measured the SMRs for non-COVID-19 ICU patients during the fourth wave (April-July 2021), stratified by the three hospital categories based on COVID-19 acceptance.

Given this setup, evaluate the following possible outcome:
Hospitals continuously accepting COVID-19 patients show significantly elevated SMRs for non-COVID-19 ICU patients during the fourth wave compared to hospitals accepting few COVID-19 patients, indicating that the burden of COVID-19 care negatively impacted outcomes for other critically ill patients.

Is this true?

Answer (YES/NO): NO